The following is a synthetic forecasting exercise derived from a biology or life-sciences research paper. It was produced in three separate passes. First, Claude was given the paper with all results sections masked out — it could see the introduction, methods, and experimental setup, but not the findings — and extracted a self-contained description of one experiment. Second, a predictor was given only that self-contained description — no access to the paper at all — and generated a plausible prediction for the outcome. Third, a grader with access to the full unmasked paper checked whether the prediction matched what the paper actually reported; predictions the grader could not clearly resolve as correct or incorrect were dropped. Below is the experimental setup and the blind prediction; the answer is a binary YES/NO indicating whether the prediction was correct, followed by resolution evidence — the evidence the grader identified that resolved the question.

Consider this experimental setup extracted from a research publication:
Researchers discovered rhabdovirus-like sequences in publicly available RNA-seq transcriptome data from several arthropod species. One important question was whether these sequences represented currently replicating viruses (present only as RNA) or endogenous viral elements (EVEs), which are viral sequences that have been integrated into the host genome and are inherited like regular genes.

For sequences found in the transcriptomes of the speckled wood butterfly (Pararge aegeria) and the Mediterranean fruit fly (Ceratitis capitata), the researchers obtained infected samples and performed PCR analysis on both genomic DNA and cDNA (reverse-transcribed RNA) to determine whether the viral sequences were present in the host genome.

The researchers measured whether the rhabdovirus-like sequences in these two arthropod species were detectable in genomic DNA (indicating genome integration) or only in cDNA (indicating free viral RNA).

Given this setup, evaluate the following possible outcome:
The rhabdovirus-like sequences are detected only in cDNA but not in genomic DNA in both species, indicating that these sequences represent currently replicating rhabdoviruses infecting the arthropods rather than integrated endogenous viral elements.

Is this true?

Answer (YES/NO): YES